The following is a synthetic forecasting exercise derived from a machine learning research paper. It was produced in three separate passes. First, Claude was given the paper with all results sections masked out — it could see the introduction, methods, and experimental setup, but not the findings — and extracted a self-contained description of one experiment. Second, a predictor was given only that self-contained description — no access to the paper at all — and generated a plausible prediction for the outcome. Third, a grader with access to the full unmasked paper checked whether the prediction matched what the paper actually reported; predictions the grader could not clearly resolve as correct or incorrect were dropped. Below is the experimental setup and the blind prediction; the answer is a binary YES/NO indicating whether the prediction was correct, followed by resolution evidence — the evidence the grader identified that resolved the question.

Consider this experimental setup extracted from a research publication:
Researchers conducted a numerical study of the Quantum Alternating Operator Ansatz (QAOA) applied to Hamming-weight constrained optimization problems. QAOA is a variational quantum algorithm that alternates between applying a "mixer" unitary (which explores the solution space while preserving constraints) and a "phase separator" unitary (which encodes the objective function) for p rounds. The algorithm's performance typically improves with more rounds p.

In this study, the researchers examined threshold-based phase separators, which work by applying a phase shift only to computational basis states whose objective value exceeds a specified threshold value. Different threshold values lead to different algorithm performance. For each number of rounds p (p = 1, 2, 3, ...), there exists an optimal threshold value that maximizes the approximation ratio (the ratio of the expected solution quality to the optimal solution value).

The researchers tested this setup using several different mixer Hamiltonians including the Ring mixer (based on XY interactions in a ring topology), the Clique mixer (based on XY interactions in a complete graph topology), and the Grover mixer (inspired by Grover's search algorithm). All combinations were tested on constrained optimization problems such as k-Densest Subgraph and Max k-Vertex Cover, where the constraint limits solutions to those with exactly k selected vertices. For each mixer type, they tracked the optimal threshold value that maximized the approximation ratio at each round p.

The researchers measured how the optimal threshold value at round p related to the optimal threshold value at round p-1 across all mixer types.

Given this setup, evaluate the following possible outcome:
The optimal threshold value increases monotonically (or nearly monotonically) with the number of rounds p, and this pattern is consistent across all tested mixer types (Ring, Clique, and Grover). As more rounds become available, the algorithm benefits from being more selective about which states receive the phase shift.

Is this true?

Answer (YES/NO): YES